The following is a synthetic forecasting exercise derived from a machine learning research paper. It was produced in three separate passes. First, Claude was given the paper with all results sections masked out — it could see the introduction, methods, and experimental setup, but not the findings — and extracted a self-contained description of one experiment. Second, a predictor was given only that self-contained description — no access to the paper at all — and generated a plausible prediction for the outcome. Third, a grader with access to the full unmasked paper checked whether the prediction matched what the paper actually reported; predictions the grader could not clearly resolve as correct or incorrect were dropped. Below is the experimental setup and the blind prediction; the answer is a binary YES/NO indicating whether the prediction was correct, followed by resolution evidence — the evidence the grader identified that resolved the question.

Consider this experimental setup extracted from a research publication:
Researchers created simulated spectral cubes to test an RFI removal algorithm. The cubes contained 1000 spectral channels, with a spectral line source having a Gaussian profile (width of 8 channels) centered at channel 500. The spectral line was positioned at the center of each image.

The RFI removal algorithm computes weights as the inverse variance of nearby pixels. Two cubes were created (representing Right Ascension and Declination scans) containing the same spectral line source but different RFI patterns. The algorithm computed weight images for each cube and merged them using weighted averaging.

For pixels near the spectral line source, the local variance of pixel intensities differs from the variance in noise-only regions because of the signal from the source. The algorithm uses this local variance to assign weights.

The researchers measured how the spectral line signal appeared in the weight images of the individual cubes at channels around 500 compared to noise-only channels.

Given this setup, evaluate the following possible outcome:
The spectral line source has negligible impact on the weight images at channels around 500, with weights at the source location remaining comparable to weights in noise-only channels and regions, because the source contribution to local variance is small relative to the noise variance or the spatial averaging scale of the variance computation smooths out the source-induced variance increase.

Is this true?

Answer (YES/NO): NO